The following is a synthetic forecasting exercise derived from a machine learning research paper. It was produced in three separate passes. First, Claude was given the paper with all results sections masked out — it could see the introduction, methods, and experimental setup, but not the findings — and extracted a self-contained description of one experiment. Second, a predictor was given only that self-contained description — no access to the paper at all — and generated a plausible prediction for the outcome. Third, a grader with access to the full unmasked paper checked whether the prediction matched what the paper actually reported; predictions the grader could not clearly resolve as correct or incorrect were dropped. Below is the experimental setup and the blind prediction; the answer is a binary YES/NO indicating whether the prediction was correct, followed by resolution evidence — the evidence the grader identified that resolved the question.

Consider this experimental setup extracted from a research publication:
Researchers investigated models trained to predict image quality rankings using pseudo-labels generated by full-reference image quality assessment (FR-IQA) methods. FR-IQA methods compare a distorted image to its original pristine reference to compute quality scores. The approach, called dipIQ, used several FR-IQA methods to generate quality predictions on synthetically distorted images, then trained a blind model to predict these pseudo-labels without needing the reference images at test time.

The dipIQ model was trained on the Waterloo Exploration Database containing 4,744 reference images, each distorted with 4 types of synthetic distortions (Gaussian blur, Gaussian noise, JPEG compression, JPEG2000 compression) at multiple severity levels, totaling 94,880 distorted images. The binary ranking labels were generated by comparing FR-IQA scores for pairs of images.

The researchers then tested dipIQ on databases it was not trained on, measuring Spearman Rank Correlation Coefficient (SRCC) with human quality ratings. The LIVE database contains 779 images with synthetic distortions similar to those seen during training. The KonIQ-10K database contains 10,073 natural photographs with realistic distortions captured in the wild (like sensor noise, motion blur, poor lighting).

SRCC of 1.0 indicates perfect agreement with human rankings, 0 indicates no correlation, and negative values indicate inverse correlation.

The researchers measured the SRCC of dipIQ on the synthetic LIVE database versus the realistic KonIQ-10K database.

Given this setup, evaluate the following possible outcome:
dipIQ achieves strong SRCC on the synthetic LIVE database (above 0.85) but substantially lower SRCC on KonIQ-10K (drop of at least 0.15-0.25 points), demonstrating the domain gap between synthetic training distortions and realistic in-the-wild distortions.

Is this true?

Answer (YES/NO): YES